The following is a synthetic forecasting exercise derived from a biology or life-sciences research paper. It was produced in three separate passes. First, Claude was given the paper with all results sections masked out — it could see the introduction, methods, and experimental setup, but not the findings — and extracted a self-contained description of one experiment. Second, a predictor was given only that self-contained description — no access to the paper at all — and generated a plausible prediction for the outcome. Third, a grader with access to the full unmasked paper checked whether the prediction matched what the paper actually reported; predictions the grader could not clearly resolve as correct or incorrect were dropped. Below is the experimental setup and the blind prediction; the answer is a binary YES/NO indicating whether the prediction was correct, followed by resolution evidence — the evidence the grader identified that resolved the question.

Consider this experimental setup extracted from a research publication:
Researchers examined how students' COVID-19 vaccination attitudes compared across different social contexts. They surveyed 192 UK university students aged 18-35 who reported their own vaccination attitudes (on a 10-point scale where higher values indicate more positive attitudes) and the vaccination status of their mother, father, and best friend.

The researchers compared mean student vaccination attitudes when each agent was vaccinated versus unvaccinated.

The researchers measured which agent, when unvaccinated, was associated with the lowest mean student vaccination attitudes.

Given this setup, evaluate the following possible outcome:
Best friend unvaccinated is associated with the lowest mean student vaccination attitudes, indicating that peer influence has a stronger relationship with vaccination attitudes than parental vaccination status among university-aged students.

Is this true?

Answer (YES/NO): NO